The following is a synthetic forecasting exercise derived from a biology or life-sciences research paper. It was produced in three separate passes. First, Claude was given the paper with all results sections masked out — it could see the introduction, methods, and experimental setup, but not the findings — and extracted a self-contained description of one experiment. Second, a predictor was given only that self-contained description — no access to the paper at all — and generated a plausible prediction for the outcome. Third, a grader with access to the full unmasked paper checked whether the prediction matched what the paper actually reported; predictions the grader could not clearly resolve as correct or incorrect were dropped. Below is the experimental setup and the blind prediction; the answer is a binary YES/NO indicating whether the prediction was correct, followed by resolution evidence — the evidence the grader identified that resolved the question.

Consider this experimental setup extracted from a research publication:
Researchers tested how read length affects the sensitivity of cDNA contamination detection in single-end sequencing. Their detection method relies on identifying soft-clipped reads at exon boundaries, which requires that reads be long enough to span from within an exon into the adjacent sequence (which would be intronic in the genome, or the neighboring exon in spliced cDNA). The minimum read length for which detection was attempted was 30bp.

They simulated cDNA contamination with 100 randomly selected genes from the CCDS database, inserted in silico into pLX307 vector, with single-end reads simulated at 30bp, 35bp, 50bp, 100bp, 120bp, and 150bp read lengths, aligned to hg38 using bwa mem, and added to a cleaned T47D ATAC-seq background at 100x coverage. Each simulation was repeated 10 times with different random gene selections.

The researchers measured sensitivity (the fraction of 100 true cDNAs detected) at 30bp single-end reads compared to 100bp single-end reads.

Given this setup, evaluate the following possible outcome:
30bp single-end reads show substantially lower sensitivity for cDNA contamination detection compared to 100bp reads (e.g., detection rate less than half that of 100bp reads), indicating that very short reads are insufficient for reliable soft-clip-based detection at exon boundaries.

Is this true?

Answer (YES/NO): YES